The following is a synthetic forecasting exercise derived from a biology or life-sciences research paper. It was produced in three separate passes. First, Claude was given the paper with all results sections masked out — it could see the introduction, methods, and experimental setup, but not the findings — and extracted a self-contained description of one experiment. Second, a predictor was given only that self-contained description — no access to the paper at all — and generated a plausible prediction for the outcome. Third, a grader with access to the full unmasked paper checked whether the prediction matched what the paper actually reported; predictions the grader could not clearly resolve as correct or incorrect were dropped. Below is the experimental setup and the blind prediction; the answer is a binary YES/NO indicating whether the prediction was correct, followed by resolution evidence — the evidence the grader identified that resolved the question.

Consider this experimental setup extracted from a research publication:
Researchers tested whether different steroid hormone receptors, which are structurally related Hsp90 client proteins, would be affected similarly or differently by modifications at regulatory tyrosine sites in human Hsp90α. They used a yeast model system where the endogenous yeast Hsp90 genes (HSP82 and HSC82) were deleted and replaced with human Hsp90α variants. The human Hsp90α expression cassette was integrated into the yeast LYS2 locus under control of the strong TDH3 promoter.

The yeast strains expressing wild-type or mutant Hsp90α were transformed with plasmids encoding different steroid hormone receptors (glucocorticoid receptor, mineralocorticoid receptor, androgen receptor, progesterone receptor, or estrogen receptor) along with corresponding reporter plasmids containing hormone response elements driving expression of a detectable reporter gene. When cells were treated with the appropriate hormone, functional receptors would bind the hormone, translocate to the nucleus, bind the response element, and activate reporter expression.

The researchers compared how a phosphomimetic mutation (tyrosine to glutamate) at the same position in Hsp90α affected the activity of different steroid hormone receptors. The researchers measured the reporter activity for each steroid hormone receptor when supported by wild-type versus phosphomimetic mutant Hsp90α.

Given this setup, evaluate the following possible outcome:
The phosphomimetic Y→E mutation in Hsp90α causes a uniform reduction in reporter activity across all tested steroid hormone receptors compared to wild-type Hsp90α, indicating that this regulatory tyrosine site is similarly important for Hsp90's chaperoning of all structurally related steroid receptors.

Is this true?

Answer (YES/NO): NO